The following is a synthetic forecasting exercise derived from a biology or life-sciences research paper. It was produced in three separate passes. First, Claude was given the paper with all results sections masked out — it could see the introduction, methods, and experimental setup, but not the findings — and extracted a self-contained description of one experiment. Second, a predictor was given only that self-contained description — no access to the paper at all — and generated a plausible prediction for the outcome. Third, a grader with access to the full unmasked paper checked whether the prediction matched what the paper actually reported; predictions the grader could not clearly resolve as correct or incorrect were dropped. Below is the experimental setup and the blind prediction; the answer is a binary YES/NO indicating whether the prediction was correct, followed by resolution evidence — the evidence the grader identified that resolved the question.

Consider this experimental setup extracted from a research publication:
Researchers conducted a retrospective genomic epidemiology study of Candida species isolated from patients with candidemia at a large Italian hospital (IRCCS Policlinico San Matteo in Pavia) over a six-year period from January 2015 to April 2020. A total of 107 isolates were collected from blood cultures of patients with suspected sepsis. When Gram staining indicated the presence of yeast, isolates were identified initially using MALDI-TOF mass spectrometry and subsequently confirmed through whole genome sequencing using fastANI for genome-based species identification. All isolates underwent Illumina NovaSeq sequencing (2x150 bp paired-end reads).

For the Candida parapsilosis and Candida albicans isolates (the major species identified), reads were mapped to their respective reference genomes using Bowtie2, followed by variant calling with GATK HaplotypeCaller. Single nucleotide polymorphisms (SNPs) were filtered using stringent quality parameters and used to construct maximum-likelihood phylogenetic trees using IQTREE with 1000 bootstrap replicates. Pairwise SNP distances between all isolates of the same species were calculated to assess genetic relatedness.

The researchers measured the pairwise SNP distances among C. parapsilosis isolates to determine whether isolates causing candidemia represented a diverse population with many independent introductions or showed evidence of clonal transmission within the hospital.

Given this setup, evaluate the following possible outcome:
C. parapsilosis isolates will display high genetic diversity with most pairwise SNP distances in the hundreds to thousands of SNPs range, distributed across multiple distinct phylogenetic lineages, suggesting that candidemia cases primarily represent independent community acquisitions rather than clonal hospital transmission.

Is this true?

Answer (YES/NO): NO